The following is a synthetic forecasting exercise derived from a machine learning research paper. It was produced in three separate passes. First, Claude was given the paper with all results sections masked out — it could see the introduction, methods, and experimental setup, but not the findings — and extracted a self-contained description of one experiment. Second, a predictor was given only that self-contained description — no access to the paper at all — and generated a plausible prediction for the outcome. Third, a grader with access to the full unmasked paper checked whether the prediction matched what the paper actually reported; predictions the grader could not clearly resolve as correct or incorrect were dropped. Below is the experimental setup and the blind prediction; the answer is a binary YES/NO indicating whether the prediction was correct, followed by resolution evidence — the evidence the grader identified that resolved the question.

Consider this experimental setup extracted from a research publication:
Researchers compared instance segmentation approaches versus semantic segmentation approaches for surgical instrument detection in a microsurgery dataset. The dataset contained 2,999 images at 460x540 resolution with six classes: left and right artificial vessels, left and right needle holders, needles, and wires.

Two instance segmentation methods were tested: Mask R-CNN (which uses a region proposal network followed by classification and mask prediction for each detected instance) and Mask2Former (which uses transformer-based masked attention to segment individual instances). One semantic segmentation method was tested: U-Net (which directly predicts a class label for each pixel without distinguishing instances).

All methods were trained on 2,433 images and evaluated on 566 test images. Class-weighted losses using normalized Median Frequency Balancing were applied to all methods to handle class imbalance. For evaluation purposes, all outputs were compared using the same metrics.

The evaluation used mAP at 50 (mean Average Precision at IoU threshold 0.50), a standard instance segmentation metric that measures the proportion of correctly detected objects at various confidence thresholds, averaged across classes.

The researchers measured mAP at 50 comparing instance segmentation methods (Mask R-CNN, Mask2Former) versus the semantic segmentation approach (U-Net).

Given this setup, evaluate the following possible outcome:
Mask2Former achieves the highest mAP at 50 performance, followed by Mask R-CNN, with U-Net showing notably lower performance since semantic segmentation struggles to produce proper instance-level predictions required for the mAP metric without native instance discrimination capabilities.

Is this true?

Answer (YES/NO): YES